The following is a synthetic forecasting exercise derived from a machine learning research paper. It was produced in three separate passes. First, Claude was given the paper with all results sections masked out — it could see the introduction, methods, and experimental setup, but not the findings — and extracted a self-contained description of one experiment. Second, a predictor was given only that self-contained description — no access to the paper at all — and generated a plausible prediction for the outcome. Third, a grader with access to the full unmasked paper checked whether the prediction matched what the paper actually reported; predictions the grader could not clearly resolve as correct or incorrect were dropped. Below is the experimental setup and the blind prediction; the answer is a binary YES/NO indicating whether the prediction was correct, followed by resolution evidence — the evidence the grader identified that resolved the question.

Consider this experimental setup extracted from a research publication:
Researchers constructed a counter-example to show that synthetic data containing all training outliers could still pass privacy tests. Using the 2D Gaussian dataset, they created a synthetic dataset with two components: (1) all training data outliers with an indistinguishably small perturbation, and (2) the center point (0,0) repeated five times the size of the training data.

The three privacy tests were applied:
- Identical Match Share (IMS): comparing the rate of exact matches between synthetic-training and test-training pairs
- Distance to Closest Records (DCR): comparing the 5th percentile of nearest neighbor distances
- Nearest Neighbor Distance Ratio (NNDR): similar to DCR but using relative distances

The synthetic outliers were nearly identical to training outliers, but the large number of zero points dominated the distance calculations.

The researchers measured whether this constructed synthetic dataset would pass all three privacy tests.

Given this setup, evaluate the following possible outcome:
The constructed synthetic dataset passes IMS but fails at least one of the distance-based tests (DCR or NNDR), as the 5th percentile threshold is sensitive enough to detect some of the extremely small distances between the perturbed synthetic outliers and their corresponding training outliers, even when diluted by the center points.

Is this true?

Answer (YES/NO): NO